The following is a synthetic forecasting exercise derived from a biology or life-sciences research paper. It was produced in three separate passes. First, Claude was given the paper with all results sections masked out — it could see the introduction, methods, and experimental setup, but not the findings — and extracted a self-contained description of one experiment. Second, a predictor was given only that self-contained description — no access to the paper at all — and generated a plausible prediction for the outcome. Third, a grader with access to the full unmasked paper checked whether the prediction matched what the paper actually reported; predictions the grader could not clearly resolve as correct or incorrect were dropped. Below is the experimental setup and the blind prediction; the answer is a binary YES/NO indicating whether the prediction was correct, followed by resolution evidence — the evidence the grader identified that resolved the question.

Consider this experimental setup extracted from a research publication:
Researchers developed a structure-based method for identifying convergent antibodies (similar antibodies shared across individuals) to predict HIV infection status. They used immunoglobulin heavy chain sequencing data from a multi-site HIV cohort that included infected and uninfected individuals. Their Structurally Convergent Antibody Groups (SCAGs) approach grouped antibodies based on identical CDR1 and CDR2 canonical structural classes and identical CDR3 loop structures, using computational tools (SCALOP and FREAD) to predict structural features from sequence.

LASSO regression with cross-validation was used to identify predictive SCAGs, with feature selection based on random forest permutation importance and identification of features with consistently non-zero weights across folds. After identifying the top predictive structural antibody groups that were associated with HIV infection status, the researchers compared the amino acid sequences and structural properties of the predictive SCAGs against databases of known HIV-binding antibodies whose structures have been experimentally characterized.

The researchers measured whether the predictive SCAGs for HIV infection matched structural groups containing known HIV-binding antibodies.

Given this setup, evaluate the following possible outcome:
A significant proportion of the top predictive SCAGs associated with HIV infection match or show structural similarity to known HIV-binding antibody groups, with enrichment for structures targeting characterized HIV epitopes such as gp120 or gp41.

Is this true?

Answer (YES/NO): YES